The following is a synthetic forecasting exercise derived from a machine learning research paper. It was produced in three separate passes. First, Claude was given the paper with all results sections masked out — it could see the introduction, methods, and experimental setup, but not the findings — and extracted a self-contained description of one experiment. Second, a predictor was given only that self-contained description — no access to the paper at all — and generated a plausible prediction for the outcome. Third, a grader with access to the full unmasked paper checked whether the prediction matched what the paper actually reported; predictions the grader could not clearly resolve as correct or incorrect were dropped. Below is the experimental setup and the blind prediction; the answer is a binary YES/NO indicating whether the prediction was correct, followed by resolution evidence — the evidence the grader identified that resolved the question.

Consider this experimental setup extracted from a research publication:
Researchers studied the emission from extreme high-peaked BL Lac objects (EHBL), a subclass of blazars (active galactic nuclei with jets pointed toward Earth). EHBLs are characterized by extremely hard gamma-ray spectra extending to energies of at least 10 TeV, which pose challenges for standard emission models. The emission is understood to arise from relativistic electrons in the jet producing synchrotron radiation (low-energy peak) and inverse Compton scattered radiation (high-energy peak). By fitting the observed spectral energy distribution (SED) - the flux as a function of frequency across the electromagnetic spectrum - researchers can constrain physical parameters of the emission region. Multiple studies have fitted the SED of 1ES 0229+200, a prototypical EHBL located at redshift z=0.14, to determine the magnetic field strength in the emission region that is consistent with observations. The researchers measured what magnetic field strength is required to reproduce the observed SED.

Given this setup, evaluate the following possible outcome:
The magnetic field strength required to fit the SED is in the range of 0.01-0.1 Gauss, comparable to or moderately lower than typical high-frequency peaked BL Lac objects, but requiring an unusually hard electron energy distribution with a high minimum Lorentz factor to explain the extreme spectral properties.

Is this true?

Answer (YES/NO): NO